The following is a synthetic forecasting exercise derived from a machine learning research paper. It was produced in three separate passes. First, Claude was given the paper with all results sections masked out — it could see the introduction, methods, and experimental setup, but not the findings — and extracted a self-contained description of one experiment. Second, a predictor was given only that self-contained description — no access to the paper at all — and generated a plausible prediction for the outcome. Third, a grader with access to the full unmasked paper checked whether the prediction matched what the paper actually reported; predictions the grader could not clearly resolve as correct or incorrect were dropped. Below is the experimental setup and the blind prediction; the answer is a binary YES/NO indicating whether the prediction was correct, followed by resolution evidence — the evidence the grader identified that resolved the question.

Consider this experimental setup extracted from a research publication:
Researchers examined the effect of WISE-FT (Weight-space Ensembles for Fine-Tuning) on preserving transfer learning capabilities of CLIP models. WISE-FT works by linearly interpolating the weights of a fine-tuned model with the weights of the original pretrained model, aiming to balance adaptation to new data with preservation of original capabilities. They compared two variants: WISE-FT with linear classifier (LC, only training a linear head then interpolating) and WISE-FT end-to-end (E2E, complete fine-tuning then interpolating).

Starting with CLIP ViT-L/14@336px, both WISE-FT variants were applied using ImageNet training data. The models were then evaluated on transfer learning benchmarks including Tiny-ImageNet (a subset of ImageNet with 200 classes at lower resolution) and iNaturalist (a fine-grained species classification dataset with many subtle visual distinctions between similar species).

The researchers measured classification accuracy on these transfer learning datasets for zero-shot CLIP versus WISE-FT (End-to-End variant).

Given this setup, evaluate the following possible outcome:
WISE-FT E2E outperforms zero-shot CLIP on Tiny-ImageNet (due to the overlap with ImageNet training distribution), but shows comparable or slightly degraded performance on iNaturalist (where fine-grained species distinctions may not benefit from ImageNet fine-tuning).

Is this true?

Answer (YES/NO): NO